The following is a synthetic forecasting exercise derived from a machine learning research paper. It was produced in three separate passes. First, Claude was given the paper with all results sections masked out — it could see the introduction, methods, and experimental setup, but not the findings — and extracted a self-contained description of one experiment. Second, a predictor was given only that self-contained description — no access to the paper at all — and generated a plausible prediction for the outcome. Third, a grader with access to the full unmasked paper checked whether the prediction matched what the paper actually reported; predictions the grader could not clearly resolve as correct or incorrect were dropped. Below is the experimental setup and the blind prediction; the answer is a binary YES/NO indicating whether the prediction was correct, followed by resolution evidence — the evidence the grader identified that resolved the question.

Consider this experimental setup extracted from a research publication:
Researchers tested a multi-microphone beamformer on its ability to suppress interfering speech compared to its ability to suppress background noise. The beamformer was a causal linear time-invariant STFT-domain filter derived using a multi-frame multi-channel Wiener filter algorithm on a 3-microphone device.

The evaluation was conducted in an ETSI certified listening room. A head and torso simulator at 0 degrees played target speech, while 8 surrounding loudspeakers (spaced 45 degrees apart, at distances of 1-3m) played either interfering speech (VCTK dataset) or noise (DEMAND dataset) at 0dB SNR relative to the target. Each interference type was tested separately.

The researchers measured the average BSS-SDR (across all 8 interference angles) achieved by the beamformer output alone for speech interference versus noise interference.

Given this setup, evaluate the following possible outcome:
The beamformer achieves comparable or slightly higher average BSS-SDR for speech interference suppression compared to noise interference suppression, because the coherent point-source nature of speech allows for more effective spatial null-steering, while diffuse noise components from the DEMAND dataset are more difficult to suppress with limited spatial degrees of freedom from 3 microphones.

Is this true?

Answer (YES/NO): NO